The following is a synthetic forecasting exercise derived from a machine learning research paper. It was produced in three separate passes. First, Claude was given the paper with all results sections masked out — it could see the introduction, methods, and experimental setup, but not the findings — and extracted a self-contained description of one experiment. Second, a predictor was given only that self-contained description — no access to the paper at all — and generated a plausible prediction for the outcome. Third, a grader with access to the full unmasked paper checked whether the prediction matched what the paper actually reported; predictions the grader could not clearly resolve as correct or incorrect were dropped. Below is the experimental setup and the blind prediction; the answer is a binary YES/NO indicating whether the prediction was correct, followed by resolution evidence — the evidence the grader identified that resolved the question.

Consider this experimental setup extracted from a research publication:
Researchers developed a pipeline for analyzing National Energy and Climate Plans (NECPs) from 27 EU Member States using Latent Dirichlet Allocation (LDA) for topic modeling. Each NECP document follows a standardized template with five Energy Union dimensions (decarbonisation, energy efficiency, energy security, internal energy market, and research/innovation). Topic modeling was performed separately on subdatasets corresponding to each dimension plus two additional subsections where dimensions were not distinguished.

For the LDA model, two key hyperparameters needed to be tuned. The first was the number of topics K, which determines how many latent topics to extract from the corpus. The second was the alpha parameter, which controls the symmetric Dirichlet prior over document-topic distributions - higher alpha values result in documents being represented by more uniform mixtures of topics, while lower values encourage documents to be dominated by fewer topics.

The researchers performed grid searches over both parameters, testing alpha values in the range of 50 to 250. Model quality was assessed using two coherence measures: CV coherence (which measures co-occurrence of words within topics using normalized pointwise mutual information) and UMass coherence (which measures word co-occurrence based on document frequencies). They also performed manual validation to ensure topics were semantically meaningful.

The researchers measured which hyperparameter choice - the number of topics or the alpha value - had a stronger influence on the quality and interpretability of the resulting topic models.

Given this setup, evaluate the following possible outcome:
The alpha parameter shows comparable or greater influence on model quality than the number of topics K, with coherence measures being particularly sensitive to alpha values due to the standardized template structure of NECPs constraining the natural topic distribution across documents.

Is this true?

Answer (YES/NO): NO